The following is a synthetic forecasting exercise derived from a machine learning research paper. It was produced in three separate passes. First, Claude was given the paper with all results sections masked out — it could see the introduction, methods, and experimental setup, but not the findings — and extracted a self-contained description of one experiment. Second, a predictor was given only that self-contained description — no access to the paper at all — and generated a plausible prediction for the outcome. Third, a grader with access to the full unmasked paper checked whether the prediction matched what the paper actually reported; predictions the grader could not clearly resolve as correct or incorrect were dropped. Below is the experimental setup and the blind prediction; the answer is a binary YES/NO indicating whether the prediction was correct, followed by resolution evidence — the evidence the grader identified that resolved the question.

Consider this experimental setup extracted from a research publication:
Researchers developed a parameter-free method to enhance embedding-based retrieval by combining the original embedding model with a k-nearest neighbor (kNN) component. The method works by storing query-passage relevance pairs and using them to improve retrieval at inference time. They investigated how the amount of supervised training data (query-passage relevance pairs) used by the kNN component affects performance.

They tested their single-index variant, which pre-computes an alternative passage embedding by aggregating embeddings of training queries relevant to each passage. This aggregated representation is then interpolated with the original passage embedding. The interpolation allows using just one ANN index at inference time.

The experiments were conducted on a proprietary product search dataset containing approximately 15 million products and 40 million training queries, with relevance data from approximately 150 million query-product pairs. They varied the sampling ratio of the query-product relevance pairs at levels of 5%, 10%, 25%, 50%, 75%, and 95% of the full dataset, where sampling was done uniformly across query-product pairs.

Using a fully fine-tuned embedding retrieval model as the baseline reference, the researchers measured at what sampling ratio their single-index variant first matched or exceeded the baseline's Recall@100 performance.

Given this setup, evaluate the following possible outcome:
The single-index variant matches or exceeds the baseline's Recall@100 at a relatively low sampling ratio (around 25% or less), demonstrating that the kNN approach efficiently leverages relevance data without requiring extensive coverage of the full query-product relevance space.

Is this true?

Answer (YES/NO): YES